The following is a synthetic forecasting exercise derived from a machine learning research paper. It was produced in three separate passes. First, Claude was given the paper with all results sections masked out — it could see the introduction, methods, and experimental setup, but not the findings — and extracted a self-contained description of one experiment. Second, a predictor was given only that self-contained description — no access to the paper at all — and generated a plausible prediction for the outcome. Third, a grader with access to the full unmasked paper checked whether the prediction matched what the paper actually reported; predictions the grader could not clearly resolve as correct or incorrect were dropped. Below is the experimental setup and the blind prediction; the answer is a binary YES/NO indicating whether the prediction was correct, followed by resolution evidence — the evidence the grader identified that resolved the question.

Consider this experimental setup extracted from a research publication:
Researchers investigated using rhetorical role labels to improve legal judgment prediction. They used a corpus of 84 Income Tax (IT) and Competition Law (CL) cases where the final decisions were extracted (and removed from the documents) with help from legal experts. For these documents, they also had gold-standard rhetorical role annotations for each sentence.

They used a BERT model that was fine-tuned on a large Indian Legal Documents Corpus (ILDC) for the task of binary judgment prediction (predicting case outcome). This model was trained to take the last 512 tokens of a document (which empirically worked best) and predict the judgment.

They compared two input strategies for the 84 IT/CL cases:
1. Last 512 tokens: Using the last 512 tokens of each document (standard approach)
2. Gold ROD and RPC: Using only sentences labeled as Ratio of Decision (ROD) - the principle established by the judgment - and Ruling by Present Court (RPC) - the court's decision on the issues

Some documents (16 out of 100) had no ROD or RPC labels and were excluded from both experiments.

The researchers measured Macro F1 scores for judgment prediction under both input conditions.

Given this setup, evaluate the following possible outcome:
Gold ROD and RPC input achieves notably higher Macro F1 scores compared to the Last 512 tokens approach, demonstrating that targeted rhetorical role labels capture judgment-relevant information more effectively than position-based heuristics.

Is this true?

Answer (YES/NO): YES